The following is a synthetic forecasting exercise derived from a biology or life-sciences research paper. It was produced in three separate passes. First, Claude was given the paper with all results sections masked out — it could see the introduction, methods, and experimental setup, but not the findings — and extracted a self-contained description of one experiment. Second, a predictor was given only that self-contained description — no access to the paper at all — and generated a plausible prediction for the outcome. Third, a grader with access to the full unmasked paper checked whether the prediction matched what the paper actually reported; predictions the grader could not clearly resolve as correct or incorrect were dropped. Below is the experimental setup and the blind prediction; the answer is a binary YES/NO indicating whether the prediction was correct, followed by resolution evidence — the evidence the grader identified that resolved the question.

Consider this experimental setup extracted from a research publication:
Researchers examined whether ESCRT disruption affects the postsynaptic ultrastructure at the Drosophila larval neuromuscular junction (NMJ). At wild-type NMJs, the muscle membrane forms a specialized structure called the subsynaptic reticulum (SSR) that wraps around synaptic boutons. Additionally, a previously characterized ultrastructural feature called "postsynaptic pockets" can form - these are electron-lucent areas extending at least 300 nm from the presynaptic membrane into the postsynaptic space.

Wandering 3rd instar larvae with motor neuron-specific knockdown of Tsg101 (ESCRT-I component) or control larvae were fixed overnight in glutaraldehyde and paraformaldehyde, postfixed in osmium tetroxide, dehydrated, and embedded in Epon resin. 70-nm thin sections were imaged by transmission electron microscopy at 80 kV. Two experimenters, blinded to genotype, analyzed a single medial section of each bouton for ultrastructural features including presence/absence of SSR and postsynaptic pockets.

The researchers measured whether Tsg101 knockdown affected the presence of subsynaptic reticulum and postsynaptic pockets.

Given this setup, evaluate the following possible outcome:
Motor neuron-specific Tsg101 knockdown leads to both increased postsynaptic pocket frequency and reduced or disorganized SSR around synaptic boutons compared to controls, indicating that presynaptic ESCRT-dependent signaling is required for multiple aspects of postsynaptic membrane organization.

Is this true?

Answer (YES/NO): NO